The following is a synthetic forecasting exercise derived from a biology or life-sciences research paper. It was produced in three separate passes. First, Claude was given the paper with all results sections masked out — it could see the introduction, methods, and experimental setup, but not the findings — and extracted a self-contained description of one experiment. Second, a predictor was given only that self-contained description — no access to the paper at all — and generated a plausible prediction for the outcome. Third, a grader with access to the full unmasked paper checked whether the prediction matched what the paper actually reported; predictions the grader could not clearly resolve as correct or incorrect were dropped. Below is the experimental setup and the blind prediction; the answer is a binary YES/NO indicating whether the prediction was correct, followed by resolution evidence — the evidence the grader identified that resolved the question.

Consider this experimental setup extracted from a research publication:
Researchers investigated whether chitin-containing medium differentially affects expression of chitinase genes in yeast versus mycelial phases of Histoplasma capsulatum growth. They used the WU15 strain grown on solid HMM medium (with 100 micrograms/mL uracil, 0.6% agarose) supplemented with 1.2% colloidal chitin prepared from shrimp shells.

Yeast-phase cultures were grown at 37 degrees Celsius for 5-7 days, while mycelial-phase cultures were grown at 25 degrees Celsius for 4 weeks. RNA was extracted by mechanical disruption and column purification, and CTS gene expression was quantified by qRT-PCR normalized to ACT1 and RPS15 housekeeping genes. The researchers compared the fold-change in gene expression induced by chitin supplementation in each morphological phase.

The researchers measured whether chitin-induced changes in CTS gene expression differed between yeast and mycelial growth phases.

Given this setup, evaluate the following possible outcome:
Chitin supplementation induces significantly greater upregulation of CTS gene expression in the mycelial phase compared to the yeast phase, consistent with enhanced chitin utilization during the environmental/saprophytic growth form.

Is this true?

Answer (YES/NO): NO